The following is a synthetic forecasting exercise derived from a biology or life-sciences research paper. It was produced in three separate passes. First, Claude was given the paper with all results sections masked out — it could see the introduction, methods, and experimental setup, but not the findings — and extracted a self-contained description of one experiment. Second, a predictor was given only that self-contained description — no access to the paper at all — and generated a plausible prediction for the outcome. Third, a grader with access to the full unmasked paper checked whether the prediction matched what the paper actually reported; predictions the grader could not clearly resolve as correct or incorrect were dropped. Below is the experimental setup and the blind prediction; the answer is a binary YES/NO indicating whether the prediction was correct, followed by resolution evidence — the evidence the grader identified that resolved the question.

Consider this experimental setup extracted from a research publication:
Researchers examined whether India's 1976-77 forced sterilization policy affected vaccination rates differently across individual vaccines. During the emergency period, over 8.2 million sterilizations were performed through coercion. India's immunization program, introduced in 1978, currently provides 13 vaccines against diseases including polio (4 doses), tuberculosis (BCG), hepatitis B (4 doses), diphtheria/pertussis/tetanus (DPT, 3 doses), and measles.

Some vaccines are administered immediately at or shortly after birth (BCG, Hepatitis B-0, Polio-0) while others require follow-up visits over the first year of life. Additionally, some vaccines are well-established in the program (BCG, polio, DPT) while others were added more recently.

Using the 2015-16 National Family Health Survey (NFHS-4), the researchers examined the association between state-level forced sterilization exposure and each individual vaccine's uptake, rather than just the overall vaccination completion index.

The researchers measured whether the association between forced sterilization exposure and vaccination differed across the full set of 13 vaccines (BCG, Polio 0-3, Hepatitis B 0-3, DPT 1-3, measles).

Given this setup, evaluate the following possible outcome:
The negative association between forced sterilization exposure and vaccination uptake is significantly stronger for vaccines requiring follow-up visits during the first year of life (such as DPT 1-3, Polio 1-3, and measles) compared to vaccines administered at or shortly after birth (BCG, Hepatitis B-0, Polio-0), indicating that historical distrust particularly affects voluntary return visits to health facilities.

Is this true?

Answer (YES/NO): NO